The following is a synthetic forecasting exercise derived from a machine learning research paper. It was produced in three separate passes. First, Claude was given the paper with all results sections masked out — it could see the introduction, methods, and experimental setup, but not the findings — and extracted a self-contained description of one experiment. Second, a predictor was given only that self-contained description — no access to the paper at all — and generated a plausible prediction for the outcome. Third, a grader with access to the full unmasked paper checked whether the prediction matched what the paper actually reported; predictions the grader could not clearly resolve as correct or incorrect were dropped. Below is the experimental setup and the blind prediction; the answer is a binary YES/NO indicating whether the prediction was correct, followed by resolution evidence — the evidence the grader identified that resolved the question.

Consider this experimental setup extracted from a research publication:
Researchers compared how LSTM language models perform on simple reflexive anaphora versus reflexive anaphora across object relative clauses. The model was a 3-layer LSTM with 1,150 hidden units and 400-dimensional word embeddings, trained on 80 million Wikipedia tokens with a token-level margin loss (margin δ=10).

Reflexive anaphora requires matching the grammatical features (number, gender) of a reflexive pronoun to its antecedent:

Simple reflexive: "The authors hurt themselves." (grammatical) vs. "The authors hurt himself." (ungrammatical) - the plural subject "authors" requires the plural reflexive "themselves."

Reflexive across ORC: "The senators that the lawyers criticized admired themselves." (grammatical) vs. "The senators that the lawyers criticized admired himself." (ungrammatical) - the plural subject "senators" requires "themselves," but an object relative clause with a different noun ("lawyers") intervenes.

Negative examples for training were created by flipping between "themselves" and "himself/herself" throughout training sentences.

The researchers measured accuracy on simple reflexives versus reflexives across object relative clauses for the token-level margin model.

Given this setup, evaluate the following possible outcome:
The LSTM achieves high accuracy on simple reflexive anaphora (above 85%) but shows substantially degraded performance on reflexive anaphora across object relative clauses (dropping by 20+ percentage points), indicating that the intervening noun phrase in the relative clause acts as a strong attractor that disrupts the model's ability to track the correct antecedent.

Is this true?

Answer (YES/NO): YES